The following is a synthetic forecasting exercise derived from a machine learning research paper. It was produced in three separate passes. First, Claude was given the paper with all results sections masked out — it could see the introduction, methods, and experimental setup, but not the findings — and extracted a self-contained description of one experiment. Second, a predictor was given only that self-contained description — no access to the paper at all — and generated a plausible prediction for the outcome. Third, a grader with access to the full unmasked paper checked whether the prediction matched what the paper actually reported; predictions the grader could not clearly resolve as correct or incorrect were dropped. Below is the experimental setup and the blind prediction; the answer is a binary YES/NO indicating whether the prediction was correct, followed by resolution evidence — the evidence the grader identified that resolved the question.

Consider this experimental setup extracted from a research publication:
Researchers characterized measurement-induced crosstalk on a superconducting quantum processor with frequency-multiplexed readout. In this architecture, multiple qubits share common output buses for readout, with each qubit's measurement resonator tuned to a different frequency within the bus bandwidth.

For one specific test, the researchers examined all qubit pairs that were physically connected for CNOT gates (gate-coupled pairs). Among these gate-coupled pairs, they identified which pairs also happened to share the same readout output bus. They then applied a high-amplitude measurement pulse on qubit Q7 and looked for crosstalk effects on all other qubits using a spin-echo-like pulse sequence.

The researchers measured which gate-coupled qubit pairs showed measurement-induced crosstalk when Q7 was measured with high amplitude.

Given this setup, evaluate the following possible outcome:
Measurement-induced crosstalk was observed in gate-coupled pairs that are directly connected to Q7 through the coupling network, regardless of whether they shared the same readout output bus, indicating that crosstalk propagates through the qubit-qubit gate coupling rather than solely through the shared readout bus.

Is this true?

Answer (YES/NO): NO